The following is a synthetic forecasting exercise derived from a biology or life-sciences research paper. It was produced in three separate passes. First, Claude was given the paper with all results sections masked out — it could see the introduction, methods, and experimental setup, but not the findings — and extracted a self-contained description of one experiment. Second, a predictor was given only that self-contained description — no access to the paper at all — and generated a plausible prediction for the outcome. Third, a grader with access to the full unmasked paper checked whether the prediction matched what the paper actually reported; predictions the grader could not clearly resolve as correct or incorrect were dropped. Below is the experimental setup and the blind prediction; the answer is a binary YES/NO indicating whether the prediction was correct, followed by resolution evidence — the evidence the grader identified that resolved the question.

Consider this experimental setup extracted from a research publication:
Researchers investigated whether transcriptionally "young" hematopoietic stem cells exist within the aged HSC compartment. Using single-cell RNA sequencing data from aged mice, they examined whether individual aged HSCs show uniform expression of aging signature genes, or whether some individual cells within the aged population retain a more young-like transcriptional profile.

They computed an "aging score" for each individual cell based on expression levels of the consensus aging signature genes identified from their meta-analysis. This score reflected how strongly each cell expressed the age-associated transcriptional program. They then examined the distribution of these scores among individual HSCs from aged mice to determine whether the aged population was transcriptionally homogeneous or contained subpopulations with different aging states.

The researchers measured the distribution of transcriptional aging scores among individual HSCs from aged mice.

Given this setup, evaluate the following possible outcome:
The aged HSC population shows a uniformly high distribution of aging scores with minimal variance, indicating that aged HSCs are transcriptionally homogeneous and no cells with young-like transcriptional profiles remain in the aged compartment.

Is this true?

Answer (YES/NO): NO